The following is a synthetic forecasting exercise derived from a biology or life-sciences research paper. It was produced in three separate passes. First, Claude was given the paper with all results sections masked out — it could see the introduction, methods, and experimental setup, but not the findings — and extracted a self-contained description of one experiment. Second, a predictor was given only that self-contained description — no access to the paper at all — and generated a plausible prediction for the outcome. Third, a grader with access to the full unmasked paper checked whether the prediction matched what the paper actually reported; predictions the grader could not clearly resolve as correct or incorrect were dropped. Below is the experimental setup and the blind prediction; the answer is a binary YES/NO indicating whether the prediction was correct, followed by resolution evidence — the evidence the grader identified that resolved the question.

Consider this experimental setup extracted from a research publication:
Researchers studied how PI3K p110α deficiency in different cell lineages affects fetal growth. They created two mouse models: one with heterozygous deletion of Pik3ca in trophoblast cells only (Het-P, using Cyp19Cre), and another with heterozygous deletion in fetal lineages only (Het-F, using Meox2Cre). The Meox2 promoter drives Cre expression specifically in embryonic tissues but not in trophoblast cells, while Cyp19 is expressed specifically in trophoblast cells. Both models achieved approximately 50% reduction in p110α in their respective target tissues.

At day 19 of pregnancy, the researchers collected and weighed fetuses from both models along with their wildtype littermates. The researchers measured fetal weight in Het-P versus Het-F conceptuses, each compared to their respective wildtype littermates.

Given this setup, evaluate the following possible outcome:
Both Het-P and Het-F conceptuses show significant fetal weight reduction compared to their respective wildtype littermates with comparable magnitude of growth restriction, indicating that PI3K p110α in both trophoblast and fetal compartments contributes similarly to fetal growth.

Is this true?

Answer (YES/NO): NO